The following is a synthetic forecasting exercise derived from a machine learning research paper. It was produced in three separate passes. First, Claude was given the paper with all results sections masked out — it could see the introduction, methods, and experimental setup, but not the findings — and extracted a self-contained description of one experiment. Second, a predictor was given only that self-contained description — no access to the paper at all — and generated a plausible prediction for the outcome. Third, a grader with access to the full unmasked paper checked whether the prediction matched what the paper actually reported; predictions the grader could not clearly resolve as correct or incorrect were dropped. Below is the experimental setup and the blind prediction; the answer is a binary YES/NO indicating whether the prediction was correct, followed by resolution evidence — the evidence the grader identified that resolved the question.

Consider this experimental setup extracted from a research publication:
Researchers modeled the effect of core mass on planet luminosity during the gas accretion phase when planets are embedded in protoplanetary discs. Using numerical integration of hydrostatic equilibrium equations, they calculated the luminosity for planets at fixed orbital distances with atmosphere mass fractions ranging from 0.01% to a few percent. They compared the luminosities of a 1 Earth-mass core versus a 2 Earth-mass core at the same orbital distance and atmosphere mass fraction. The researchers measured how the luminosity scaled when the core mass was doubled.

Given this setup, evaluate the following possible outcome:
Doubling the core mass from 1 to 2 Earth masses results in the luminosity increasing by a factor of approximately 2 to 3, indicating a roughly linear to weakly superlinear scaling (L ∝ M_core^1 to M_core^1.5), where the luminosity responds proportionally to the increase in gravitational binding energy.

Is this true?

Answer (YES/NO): NO